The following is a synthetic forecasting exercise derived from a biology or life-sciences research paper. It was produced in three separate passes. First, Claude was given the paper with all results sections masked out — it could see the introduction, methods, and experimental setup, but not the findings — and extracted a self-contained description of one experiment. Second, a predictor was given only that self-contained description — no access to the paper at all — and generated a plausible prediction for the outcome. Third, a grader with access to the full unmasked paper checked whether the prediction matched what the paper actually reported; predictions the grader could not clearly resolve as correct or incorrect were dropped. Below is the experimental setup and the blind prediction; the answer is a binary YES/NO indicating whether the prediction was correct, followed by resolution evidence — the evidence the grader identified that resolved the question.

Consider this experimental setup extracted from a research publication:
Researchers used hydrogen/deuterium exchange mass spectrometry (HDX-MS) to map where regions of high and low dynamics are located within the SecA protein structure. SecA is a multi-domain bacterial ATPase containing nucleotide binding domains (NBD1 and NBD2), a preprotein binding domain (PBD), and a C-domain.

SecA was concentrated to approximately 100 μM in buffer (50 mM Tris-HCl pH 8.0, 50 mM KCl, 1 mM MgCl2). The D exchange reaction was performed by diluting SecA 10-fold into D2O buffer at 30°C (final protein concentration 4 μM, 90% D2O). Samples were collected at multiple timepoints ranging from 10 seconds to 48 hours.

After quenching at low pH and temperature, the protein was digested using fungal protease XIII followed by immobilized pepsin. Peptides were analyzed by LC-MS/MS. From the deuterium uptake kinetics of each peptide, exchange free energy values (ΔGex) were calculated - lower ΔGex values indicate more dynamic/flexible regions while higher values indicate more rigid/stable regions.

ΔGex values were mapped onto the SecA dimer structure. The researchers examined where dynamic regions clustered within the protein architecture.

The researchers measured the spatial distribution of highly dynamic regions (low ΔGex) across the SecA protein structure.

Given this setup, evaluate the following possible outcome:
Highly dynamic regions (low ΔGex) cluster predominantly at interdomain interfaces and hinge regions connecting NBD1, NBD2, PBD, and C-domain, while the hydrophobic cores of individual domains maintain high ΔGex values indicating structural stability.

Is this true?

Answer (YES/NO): NO